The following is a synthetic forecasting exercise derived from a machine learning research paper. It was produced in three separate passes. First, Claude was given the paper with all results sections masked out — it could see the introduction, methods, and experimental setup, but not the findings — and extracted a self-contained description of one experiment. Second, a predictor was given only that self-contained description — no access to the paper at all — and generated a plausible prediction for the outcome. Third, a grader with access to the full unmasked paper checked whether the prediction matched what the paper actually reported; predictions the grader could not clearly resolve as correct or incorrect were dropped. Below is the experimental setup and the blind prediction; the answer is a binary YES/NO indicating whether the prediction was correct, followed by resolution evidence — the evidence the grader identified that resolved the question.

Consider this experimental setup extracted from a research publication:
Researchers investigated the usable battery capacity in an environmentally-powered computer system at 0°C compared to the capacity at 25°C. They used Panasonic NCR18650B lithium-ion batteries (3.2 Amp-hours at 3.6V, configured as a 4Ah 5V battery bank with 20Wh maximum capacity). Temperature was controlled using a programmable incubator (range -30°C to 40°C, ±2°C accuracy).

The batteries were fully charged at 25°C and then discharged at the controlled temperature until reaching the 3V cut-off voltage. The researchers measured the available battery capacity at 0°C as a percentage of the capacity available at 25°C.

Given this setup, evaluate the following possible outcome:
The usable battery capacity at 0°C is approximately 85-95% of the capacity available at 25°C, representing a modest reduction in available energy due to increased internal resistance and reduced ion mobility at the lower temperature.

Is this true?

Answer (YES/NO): NO